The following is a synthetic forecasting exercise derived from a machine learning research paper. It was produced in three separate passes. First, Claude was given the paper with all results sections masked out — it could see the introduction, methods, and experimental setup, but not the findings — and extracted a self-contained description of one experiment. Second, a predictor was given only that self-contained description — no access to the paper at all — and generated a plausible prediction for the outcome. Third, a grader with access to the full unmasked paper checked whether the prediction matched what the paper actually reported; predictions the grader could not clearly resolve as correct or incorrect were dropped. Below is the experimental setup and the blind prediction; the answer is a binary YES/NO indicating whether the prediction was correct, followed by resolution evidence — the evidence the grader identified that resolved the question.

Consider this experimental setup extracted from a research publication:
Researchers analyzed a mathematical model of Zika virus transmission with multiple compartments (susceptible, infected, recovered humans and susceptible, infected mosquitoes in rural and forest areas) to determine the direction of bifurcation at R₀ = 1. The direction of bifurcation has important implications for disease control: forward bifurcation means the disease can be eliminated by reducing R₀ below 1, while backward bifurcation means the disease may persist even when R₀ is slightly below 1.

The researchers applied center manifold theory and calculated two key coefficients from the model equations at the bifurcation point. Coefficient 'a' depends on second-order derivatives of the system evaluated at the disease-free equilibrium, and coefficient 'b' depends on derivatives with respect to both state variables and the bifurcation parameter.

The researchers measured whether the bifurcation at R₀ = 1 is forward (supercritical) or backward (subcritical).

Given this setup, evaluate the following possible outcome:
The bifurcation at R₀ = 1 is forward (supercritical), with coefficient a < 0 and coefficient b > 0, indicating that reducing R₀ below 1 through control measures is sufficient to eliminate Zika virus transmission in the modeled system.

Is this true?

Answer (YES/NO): YES